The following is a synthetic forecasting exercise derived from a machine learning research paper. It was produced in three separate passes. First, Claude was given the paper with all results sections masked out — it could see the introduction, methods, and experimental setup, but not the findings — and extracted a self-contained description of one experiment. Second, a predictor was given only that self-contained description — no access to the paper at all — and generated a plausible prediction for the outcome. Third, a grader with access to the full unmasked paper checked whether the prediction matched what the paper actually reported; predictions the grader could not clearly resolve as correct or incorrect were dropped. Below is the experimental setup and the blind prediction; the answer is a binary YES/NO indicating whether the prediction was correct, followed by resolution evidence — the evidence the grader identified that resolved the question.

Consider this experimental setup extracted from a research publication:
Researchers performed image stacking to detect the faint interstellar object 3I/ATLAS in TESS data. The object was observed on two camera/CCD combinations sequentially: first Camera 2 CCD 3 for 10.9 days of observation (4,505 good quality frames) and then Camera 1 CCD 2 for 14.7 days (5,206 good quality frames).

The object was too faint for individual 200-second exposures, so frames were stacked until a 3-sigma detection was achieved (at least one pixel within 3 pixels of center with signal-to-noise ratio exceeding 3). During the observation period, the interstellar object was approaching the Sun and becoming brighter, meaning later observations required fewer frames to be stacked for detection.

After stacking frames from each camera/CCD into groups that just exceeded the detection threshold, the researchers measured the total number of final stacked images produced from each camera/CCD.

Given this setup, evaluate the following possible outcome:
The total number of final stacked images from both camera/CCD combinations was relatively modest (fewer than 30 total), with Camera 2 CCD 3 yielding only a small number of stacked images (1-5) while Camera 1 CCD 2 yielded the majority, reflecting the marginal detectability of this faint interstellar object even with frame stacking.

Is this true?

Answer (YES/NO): YES